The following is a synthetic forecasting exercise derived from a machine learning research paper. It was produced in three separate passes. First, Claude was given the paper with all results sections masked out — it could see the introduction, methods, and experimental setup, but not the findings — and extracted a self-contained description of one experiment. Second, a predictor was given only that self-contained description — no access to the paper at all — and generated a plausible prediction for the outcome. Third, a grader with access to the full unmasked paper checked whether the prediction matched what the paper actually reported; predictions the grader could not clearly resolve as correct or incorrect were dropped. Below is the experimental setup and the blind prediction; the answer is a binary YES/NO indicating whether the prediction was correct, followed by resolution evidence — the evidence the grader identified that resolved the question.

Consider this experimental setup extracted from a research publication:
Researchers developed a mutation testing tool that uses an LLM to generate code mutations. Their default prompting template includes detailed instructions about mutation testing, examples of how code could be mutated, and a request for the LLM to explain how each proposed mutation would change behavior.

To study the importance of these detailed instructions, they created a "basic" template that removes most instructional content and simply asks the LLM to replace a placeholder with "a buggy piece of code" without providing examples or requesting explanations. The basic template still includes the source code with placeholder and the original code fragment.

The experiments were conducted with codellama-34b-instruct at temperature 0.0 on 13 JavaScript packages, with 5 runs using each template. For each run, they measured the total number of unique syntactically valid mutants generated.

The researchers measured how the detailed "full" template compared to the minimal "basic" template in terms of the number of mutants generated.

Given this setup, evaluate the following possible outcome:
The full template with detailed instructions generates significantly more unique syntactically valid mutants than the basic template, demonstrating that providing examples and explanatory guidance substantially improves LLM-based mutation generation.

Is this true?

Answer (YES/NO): YES